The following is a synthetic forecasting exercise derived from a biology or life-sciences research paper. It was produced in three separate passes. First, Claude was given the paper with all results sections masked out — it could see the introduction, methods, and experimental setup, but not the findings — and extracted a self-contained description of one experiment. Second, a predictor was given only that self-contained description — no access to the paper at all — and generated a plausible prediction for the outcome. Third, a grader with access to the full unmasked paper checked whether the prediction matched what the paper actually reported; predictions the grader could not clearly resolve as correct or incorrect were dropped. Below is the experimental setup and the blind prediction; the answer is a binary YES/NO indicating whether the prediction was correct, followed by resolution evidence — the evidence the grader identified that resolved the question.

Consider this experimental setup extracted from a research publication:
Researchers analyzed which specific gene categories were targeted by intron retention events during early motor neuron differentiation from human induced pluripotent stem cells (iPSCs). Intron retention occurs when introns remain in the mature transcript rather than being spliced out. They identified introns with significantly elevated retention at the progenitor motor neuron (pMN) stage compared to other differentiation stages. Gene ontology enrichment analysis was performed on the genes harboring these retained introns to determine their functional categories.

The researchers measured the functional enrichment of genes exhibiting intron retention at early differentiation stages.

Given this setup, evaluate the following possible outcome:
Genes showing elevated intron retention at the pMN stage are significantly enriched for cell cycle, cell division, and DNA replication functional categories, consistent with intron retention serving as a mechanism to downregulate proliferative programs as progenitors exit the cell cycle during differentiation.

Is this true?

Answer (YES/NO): NO